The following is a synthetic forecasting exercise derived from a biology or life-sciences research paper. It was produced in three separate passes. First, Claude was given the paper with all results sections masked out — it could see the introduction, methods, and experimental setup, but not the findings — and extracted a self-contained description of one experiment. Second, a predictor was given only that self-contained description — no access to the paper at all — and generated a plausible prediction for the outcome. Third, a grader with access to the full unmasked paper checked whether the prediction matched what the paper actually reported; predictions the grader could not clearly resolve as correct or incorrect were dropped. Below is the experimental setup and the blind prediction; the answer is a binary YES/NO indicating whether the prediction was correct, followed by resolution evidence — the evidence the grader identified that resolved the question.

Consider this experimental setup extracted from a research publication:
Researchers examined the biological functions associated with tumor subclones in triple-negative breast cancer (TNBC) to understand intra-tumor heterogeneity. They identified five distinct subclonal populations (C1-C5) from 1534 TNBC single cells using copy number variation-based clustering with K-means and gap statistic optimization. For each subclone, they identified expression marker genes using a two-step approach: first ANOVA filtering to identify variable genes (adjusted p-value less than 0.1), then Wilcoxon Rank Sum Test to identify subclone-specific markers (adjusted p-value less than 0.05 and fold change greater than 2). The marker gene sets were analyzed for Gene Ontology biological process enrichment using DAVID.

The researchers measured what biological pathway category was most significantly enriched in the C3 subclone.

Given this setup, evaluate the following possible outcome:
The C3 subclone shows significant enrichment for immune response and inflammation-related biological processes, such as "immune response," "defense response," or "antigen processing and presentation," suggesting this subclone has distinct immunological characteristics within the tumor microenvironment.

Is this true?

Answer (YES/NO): NO